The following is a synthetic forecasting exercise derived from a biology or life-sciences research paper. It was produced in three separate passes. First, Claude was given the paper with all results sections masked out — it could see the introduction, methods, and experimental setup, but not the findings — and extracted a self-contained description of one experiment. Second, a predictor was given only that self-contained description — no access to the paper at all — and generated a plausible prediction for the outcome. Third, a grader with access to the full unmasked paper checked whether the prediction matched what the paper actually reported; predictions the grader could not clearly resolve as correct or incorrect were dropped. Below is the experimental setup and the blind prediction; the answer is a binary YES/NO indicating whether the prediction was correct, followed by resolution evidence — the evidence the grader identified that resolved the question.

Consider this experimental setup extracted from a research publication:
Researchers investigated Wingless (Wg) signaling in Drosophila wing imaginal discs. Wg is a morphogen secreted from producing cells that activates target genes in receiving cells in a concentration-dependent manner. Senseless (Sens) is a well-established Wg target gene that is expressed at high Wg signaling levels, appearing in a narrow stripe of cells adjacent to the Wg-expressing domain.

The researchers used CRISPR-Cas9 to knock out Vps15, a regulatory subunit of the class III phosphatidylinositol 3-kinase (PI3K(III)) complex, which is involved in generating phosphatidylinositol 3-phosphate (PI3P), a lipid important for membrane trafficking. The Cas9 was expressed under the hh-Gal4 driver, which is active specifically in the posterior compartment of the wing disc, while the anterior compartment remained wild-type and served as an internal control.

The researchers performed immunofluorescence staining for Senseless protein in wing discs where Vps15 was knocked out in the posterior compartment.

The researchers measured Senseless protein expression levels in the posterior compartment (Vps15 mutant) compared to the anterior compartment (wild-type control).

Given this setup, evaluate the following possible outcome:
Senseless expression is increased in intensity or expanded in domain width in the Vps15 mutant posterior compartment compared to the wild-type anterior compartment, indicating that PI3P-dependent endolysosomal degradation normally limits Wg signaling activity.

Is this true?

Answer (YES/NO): NO